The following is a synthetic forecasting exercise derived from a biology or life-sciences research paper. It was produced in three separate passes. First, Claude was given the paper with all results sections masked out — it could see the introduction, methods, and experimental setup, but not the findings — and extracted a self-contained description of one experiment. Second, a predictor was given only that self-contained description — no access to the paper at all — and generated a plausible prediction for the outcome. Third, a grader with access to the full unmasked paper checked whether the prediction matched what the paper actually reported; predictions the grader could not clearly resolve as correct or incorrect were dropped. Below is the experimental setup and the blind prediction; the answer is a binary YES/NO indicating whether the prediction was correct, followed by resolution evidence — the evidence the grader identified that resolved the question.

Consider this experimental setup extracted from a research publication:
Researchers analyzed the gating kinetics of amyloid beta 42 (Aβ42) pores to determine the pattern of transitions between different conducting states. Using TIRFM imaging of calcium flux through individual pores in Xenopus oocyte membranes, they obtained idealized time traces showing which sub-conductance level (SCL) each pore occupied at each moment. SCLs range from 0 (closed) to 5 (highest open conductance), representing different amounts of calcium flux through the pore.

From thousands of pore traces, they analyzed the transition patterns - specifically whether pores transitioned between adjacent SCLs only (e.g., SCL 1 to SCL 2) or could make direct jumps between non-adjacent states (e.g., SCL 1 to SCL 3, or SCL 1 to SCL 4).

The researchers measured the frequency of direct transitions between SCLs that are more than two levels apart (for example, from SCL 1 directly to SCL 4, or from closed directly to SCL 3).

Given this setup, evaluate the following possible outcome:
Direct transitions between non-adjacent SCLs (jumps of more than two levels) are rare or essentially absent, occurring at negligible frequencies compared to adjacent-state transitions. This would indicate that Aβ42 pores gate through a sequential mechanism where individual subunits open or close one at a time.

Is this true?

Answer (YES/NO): YES